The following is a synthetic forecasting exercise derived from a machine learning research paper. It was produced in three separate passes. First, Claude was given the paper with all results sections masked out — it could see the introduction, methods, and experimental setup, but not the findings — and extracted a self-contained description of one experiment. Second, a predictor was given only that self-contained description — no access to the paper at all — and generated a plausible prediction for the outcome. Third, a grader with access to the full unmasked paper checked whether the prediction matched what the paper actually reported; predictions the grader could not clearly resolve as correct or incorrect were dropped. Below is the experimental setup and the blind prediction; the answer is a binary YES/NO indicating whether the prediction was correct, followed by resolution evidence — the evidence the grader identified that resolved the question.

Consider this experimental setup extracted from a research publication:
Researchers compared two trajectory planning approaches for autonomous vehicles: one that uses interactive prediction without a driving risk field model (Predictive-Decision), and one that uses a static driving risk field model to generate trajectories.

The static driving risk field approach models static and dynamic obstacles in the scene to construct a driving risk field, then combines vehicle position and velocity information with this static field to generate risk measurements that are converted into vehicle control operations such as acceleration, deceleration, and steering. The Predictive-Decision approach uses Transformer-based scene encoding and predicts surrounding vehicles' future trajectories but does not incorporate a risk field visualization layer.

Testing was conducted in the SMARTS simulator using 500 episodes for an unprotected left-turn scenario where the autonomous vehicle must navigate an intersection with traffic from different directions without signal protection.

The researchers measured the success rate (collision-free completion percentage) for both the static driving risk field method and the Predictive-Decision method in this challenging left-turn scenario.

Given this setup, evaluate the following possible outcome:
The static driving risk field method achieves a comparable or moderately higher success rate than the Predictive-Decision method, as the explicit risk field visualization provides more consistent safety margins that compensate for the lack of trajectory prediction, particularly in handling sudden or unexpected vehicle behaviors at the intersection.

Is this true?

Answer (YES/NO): NO